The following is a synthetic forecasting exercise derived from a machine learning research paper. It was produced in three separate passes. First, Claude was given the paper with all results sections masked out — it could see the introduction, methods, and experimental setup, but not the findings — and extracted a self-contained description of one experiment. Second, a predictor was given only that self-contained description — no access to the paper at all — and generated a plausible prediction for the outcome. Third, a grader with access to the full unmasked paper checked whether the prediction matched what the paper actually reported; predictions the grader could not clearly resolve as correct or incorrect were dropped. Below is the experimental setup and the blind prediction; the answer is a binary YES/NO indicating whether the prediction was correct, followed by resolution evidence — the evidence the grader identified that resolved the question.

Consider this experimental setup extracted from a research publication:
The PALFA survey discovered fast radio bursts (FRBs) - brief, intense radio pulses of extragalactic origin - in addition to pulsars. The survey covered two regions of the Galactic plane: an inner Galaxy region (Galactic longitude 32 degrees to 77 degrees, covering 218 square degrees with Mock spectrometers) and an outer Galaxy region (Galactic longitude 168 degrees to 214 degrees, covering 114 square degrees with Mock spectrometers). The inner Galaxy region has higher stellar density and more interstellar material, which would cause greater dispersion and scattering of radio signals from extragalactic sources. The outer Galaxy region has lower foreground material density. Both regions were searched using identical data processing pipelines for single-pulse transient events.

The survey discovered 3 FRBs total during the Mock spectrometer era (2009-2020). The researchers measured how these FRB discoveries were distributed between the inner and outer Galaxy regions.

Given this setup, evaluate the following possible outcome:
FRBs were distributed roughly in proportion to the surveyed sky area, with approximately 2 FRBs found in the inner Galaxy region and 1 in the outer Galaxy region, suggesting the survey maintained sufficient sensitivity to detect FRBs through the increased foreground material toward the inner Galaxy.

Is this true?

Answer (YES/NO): NO